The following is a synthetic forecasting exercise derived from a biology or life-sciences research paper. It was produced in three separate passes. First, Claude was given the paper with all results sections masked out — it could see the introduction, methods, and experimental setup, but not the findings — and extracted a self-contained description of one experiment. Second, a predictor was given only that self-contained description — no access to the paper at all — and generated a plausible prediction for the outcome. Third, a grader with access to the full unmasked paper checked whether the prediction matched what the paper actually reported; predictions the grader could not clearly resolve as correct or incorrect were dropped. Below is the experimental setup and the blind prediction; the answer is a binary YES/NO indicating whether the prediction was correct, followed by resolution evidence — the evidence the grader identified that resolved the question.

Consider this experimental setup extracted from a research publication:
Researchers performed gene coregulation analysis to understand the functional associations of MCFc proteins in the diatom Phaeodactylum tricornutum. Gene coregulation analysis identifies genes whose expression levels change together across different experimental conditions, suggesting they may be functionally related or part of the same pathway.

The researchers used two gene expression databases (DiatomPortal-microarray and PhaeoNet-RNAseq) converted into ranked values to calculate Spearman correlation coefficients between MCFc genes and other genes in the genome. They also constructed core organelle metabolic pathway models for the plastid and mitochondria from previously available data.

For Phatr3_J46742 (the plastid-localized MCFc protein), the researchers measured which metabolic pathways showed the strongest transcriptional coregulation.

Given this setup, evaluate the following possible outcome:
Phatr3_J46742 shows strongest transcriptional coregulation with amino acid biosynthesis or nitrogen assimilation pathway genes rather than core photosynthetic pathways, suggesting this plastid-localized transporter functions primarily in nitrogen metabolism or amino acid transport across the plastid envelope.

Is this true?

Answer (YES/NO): NO